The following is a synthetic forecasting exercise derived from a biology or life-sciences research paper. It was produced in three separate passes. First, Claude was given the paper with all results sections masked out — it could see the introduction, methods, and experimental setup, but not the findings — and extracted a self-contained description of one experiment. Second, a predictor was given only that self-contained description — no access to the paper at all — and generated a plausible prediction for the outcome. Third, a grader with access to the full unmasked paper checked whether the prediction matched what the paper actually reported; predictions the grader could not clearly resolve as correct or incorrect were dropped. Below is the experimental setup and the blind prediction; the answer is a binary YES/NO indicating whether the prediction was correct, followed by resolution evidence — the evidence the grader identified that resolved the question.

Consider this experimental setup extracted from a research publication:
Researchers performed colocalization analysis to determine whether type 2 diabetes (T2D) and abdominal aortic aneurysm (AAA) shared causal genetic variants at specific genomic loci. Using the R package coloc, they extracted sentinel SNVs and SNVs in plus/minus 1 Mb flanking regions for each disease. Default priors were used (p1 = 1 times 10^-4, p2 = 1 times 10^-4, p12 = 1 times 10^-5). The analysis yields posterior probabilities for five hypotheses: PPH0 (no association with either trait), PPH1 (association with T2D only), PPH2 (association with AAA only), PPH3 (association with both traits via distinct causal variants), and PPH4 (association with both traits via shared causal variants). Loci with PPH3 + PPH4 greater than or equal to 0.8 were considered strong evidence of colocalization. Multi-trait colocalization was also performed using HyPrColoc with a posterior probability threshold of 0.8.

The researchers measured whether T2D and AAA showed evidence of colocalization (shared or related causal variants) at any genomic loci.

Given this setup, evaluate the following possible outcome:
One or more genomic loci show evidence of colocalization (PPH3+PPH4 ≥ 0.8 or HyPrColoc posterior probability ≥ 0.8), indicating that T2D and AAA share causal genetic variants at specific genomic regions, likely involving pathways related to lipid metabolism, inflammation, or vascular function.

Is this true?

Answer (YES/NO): YES